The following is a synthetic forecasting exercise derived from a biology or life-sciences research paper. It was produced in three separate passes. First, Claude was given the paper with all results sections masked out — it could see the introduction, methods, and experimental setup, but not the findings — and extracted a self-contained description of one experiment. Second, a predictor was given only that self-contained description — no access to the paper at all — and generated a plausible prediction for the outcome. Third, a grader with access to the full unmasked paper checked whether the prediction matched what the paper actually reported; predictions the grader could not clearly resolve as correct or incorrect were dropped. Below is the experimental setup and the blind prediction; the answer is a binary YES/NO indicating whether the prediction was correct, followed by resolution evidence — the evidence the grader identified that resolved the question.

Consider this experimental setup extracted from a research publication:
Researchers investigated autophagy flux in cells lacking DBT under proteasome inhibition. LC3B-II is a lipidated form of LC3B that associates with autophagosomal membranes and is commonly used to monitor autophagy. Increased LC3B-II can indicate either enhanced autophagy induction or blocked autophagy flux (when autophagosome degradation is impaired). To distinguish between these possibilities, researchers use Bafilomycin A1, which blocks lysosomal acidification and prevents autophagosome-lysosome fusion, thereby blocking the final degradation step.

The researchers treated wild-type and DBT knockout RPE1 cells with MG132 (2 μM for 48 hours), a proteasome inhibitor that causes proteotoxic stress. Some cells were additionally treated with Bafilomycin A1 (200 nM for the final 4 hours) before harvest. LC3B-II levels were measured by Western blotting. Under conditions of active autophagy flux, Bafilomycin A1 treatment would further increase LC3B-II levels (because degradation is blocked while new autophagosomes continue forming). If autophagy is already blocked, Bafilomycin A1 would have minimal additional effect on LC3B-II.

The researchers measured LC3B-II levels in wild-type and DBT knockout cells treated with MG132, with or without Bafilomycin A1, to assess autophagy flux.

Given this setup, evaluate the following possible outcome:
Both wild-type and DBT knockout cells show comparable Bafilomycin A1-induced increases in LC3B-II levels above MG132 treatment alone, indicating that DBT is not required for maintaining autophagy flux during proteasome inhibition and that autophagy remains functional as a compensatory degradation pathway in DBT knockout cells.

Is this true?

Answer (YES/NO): NO